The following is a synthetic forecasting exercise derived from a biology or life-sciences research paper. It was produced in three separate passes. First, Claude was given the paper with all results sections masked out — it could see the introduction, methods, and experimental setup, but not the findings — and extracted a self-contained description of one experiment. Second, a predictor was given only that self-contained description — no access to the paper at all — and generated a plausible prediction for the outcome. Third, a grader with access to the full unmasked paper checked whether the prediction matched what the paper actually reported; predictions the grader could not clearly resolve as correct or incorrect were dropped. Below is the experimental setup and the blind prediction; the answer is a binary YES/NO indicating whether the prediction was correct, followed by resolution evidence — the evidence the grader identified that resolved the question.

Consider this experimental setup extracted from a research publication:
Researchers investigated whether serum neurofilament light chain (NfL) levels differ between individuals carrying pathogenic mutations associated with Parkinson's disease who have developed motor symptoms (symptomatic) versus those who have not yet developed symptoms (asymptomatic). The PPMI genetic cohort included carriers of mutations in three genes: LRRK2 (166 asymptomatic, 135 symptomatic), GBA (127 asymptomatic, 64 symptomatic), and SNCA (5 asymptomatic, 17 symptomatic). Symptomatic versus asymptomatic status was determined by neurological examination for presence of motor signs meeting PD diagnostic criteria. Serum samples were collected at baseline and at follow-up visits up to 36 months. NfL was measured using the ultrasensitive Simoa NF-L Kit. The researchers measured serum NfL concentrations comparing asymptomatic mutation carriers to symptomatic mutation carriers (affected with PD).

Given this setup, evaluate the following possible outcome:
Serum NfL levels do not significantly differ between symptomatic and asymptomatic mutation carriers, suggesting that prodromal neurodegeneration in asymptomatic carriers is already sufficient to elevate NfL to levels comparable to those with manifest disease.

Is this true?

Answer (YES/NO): NO